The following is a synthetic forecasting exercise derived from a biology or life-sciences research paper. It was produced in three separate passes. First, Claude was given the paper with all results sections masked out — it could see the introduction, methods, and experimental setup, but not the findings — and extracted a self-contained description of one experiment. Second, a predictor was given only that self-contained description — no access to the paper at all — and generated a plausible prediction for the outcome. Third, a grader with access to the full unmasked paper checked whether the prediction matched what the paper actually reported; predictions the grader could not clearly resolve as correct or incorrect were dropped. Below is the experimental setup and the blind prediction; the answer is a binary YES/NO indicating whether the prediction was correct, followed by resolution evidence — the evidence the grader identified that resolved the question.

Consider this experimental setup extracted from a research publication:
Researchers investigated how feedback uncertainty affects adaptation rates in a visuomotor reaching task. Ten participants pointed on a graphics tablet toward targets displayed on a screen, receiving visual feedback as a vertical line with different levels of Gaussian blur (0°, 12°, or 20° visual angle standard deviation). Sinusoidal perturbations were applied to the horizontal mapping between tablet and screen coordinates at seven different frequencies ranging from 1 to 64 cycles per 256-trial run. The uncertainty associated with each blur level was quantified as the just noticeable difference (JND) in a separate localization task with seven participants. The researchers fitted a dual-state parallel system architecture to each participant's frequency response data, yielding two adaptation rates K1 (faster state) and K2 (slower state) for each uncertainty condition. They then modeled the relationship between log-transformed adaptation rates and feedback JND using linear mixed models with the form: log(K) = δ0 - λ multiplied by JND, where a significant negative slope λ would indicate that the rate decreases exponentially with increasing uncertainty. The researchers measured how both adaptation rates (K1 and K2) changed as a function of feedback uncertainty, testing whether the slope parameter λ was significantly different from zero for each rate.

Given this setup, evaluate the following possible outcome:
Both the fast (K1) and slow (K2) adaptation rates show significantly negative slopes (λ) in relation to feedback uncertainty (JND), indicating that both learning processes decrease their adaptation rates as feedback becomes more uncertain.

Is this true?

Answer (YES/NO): YES